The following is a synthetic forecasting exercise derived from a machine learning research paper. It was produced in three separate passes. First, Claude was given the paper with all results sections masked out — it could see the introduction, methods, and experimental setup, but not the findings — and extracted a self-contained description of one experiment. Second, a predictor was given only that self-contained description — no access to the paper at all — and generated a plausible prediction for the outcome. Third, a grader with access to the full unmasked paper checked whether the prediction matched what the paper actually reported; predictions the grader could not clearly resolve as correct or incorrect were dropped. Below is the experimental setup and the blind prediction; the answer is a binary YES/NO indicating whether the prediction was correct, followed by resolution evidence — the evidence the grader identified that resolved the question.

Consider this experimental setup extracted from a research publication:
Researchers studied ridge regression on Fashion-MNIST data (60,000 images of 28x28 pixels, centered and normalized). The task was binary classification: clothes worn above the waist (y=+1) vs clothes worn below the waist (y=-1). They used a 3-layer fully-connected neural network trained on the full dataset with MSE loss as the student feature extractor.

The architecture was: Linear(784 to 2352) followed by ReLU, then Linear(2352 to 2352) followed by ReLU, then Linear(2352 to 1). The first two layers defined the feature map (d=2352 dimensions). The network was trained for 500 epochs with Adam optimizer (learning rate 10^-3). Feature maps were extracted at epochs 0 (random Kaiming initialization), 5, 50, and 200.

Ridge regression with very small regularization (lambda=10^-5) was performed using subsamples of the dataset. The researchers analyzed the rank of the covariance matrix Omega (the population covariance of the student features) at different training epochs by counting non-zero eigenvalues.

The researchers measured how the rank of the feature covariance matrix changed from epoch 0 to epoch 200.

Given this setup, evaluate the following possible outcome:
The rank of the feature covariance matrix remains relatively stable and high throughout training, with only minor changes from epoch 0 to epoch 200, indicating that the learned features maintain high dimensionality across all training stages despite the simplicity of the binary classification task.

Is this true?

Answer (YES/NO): NO